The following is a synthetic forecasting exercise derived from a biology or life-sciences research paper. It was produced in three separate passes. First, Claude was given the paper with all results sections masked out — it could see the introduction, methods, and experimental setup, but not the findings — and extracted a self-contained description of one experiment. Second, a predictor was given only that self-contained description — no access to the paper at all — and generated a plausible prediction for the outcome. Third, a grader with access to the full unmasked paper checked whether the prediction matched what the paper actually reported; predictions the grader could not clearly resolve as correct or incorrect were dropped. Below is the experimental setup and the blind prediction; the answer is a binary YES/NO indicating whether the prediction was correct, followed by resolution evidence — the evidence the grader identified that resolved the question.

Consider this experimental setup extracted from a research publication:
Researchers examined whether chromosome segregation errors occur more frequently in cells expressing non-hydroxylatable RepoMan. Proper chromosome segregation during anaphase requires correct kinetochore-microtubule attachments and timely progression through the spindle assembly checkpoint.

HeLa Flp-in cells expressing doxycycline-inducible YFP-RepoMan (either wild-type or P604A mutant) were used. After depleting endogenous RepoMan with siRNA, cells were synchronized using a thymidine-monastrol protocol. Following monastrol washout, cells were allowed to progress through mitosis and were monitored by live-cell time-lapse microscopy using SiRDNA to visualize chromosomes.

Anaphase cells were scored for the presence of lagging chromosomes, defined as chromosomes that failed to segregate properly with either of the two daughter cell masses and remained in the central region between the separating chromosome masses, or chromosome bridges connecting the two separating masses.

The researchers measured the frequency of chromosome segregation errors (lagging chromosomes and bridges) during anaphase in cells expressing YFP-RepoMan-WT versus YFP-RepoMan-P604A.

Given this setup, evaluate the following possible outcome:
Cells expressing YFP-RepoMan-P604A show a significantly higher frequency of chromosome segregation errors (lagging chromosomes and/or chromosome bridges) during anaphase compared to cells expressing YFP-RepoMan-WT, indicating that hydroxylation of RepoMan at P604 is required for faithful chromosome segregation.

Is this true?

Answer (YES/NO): YES